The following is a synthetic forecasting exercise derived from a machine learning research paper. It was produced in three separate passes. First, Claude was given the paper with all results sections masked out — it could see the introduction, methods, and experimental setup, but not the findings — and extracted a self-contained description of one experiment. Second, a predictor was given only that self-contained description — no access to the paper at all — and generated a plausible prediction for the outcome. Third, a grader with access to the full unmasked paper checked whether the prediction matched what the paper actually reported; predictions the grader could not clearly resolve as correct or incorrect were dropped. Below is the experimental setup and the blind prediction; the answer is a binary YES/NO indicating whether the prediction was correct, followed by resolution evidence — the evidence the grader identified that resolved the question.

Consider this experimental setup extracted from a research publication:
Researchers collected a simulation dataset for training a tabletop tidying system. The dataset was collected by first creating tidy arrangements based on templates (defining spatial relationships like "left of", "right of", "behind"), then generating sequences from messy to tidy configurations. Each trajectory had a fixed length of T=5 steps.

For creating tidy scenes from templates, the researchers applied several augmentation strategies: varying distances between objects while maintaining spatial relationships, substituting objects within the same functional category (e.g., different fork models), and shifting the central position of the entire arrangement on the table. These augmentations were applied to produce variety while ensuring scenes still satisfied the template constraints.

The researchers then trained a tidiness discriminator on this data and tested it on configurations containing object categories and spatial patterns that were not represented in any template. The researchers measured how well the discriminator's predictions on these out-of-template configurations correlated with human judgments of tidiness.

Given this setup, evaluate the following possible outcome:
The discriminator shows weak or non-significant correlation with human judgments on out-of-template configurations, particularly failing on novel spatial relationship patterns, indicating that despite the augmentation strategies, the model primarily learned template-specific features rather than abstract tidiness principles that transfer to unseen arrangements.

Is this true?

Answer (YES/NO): NO